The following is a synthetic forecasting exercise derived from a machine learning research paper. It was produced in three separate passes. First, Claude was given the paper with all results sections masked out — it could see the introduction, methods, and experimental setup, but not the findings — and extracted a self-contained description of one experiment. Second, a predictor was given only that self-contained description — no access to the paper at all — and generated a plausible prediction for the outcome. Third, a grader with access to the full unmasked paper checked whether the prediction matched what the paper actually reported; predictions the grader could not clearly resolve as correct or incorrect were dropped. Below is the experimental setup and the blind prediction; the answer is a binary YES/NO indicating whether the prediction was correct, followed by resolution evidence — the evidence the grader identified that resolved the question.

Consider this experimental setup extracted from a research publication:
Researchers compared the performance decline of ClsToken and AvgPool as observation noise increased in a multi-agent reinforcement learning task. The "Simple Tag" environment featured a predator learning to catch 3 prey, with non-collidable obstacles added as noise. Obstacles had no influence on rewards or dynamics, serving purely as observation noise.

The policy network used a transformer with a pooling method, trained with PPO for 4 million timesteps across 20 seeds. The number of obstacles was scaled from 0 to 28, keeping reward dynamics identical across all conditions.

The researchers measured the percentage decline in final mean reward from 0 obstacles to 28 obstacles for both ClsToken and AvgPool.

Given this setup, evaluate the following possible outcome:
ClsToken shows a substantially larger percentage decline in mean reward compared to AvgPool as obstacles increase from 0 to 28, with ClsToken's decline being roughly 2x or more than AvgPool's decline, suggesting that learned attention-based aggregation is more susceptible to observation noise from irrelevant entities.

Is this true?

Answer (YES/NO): NO